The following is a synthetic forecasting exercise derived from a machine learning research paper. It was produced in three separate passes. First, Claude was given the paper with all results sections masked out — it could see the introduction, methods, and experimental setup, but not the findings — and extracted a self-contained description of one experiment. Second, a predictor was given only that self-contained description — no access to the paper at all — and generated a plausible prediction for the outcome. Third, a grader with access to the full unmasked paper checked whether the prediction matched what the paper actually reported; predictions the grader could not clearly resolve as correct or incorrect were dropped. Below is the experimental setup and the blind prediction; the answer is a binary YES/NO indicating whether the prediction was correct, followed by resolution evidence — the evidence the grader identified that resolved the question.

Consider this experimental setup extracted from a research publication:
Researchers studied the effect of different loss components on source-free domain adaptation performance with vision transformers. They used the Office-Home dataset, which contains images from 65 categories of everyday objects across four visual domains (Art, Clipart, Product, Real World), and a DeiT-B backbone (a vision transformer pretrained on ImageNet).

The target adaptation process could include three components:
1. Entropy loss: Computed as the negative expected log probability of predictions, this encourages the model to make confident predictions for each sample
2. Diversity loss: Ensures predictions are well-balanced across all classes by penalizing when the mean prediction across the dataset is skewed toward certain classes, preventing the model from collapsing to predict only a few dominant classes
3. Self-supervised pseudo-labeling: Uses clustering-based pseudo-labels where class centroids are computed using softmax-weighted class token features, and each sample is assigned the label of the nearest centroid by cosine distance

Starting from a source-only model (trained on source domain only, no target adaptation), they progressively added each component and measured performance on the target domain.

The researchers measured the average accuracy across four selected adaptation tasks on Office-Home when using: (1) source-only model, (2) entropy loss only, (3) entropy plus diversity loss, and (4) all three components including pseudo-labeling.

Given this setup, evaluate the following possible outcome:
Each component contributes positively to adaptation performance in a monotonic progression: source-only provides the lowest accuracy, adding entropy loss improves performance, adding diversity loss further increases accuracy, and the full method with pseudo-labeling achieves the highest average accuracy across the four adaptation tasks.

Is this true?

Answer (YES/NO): NO